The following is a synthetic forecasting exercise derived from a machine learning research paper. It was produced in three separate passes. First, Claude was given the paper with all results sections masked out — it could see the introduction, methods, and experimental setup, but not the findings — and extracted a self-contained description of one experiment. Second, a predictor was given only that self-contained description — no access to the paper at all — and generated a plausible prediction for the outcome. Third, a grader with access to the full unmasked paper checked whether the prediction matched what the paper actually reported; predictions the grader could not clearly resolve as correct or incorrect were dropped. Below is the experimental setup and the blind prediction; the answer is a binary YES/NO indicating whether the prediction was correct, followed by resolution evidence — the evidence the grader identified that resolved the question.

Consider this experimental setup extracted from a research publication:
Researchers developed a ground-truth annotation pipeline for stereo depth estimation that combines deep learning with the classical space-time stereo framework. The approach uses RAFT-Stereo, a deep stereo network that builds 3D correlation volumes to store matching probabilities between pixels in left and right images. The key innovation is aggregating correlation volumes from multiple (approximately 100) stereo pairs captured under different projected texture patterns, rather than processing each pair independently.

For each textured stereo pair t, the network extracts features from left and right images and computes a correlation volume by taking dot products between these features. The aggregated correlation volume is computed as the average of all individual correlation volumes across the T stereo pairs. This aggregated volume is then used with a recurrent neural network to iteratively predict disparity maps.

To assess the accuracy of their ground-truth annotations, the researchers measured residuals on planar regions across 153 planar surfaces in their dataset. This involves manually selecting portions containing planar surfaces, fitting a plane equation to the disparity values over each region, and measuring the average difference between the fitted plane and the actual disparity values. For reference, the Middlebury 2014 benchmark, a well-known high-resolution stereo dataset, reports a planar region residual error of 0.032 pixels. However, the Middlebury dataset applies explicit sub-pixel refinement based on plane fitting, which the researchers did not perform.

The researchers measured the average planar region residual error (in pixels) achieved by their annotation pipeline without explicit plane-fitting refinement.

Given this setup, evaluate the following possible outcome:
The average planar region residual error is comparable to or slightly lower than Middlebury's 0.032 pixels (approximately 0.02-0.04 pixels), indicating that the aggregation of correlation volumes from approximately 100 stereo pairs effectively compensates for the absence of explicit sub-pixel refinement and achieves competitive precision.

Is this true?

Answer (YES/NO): NO